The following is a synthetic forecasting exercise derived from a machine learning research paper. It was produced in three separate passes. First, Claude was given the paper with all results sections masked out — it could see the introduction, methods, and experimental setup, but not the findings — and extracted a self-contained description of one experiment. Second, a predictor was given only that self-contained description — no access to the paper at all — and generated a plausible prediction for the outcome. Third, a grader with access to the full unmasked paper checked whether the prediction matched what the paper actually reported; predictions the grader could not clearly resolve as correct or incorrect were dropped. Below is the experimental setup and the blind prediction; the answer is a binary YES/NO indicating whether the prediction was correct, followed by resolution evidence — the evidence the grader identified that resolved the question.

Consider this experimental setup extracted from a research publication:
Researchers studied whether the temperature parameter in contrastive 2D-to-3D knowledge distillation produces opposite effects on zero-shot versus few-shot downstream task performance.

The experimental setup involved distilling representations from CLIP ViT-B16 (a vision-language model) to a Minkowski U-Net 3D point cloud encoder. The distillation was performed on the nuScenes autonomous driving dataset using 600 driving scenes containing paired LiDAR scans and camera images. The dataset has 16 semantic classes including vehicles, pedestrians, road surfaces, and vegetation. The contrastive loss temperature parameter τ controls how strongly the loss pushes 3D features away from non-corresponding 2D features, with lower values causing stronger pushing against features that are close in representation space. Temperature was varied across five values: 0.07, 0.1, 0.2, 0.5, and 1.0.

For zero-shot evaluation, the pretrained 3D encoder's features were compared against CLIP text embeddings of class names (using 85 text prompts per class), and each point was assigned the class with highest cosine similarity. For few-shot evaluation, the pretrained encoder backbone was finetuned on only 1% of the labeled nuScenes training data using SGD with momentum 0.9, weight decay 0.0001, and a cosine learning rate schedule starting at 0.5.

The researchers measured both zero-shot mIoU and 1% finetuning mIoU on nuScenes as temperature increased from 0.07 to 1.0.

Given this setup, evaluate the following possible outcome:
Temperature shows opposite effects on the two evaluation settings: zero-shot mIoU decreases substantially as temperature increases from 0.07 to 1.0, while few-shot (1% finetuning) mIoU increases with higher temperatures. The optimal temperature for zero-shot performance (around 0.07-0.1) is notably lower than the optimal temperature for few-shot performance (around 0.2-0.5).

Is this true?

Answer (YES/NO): NO